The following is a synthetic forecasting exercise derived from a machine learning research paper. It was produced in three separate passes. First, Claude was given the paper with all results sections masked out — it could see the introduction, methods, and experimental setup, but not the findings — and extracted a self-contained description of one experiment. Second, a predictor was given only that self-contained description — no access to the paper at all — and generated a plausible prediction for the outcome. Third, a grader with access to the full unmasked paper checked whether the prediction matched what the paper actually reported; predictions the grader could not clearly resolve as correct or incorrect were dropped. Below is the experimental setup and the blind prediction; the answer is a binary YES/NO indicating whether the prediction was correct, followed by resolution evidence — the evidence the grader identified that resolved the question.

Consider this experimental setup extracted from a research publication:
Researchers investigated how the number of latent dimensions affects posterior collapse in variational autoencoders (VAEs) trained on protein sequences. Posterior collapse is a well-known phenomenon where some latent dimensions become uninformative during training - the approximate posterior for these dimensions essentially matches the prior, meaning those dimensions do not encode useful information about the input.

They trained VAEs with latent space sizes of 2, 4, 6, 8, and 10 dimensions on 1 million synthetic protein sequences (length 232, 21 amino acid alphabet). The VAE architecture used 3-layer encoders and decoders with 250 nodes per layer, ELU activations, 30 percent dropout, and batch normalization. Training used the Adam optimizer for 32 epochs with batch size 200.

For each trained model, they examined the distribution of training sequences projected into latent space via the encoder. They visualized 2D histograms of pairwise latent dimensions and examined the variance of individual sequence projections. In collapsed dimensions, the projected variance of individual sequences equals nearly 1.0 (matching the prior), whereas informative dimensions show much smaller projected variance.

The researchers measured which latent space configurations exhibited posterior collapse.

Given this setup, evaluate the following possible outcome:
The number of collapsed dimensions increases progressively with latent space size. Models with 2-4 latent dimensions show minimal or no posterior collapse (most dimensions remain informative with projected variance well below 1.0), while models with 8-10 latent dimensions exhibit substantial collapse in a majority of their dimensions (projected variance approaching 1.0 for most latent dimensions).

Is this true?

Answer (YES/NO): NO